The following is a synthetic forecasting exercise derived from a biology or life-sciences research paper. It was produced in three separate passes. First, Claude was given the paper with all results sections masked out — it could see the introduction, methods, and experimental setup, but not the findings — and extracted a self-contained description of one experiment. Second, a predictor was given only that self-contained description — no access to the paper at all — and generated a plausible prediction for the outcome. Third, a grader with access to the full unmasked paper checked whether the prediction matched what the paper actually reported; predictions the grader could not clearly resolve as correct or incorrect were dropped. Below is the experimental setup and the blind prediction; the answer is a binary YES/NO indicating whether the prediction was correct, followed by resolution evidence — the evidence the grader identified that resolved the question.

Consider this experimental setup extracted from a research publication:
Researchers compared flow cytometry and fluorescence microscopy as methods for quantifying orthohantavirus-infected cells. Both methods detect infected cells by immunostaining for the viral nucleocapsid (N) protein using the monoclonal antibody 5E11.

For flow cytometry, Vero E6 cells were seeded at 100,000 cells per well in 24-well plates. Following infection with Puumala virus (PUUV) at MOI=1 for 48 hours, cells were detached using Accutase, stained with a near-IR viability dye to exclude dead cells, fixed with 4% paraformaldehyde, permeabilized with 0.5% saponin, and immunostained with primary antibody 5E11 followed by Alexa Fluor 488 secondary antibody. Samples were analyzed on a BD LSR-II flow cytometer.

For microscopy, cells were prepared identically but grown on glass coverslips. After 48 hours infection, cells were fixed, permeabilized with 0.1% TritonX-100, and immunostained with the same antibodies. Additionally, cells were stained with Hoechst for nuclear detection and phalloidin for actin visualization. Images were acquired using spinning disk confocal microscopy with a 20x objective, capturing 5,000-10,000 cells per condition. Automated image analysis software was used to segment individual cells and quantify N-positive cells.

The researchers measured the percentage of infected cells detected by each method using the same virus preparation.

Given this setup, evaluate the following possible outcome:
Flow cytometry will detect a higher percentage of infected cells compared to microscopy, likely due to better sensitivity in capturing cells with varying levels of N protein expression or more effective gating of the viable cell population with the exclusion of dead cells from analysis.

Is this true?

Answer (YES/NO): NO